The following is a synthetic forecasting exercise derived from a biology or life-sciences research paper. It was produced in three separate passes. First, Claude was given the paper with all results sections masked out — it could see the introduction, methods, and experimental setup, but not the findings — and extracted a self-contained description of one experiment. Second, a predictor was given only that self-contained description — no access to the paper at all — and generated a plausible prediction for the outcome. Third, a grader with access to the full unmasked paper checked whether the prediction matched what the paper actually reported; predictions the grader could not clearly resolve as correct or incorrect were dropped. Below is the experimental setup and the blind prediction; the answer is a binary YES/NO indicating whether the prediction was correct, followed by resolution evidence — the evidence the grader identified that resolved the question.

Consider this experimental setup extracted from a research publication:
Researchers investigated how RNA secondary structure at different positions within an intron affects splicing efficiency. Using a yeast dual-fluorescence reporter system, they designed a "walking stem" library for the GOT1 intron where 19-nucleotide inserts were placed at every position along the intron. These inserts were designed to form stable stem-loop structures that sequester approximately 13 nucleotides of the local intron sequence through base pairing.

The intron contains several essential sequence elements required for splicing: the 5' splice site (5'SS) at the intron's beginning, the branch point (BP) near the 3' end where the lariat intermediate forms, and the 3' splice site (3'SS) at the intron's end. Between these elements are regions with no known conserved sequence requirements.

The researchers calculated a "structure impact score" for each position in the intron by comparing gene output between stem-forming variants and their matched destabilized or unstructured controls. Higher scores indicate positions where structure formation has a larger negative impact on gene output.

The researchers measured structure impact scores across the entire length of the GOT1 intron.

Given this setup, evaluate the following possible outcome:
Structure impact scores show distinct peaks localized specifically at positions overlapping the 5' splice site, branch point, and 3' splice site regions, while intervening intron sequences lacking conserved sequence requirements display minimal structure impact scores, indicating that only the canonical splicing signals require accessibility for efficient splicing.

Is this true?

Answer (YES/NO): NO